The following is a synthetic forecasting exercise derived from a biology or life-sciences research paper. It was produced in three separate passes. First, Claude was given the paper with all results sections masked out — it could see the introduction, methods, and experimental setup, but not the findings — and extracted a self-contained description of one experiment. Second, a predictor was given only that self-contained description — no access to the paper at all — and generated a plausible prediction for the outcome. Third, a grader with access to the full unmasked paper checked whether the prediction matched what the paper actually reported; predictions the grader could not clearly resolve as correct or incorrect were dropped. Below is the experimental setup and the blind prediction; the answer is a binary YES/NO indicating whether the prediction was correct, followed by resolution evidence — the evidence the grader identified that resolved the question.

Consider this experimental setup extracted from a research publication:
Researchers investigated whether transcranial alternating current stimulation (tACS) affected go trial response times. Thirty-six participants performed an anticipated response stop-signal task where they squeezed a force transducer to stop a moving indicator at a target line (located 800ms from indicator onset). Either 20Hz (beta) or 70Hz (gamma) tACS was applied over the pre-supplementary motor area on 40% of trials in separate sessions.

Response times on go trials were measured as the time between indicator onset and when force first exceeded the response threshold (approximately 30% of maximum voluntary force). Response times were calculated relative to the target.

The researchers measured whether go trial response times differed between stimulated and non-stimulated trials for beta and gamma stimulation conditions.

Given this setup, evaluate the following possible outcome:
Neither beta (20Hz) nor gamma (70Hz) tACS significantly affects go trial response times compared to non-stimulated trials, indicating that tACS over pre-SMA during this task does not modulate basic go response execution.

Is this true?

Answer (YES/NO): YES